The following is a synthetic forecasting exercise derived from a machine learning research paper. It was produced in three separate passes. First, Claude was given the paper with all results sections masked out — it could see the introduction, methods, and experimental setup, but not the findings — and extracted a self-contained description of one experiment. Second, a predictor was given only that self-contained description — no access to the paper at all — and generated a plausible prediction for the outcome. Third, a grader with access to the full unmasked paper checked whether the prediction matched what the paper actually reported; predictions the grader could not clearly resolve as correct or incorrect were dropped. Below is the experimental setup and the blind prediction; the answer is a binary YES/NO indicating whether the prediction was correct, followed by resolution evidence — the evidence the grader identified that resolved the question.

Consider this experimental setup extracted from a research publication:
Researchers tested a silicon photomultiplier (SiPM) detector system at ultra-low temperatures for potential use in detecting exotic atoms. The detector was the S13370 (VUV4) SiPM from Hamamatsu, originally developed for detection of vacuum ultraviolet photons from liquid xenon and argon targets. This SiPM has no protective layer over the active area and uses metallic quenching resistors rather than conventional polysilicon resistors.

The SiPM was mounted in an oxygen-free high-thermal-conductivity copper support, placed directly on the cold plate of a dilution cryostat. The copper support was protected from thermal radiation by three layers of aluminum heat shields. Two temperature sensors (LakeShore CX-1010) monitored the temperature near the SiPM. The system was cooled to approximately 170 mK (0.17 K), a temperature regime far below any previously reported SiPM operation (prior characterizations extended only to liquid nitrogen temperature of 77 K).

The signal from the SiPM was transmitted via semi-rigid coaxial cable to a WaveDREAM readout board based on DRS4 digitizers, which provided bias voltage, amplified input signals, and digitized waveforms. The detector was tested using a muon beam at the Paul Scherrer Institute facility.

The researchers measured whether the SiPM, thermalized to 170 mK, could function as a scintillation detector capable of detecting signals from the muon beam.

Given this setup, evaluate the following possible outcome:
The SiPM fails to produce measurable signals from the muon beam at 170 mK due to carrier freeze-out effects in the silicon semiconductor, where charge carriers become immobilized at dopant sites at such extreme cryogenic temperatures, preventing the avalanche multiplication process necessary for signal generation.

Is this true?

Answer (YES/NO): NO